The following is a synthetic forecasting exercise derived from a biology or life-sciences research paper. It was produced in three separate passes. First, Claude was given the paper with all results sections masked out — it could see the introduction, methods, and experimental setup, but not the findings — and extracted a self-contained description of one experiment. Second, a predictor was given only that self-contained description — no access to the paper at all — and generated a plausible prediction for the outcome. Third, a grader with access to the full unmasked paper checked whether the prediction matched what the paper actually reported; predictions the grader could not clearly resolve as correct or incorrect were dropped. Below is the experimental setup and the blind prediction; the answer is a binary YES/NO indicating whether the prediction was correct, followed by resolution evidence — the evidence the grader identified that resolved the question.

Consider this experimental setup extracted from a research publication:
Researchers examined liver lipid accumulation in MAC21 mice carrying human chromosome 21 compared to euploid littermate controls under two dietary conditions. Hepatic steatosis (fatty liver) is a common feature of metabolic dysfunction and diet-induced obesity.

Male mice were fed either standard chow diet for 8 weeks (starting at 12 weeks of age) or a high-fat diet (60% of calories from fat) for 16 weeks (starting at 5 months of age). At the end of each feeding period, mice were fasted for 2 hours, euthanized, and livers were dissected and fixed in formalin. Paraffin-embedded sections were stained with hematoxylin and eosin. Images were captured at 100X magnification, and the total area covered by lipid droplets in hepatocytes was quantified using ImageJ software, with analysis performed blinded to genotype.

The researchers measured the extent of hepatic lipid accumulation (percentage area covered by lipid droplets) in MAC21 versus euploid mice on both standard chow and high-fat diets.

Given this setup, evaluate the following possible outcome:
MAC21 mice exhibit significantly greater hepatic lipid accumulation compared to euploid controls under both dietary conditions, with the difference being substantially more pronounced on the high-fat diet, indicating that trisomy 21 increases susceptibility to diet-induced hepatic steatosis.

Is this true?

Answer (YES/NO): NO